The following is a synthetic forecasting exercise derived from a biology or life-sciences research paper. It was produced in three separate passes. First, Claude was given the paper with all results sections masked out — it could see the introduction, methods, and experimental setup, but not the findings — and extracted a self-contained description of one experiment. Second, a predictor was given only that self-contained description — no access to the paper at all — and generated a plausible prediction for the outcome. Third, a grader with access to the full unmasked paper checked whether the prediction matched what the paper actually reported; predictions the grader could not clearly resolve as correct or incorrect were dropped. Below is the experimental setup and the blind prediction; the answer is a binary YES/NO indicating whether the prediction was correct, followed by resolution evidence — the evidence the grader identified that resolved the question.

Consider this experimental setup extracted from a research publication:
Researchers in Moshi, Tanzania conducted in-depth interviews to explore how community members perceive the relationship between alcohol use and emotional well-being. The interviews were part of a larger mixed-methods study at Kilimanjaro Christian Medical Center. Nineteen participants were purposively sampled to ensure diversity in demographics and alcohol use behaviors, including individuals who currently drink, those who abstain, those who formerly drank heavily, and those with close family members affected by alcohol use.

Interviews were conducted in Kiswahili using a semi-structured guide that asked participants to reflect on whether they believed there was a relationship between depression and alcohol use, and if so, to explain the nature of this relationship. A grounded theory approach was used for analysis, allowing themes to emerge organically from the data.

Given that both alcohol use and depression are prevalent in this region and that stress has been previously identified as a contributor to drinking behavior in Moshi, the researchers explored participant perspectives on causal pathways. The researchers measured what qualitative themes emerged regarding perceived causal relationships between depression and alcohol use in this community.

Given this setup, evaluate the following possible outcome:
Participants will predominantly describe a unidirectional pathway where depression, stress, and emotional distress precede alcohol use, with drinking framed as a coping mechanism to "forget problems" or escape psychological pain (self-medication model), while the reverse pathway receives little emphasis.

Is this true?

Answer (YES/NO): NO